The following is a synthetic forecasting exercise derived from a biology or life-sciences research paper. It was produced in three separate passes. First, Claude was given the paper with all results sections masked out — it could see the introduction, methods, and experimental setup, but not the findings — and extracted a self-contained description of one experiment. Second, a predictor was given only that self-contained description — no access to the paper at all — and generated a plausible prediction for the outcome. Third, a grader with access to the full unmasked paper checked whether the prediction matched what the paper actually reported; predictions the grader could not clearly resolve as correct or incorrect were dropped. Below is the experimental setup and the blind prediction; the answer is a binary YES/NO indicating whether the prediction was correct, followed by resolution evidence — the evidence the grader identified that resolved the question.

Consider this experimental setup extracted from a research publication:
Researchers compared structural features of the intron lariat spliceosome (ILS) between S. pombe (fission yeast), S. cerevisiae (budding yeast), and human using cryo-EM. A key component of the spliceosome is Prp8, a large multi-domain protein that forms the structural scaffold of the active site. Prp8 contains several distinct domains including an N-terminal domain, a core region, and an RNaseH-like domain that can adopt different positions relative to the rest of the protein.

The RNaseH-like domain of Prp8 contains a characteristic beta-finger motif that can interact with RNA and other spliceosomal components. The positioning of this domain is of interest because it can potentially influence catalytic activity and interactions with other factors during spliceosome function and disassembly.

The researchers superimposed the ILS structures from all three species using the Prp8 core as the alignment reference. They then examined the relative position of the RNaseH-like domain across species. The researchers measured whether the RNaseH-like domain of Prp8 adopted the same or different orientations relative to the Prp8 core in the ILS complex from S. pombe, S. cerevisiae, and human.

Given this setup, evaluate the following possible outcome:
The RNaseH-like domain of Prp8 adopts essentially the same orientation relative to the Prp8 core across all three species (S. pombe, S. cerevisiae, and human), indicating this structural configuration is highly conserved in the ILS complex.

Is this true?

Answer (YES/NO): NO